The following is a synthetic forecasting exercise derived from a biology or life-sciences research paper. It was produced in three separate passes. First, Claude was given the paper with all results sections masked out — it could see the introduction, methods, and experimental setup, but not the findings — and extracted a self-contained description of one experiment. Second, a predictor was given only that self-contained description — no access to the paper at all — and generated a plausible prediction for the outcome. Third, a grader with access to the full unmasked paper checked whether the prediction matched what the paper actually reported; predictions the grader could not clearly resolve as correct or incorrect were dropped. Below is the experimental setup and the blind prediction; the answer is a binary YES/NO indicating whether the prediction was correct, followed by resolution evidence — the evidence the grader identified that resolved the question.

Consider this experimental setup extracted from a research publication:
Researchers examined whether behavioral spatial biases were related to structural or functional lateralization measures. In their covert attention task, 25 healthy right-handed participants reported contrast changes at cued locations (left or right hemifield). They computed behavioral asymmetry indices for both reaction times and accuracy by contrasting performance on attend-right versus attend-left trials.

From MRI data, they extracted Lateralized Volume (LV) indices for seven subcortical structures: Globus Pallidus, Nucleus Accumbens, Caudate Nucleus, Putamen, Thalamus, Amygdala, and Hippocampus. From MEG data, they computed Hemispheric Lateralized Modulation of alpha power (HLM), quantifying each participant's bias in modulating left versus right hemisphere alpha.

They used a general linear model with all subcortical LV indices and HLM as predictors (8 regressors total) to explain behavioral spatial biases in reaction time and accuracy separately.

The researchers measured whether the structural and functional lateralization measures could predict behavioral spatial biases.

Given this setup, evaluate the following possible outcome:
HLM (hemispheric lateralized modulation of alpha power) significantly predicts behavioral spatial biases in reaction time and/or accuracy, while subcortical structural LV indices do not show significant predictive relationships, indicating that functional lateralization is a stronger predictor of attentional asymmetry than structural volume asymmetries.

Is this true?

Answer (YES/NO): NO